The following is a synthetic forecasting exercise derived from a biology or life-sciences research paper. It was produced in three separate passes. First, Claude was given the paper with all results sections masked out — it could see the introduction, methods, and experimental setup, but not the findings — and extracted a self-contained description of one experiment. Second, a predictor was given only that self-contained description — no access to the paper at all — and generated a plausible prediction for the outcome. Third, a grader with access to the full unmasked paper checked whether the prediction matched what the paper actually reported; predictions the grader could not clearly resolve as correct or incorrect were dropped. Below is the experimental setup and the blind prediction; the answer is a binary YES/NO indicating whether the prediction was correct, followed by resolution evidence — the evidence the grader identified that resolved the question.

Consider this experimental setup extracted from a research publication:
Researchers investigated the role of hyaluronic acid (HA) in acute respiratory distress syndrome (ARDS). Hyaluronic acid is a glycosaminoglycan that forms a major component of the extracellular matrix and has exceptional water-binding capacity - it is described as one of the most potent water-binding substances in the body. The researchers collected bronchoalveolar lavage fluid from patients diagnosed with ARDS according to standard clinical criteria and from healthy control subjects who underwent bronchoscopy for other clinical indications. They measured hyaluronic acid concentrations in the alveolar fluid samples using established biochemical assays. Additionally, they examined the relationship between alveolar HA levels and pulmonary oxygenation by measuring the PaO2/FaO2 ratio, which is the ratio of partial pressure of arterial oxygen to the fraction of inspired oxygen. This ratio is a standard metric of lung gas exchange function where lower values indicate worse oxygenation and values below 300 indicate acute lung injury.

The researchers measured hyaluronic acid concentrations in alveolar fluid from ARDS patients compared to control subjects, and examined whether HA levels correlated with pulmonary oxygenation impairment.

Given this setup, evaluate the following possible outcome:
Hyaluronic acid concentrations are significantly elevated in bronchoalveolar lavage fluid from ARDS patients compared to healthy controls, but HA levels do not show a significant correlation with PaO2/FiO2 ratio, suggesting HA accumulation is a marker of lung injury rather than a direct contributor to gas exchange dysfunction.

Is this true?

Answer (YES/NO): NO